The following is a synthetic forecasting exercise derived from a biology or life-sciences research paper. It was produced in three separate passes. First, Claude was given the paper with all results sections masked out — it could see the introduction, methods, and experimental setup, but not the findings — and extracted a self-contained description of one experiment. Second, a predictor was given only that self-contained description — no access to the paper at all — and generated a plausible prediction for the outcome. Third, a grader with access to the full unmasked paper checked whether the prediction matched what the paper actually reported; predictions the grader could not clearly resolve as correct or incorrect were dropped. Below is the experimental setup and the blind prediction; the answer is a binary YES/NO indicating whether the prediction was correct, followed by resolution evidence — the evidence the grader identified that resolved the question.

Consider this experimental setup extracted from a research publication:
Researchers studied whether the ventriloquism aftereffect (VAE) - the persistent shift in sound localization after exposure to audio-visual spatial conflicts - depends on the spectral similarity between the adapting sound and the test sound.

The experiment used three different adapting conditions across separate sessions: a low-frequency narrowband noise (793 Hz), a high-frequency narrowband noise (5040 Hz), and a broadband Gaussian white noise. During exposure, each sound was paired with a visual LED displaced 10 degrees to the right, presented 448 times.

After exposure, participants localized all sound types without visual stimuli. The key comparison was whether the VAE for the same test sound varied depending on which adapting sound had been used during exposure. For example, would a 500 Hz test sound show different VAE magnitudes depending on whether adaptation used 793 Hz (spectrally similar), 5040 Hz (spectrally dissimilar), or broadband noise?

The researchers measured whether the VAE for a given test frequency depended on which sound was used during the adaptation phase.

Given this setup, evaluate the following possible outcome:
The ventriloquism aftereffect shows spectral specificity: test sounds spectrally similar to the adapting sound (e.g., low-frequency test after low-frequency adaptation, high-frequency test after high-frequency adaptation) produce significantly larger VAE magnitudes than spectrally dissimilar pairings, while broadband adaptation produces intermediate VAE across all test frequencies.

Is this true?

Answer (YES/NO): NO